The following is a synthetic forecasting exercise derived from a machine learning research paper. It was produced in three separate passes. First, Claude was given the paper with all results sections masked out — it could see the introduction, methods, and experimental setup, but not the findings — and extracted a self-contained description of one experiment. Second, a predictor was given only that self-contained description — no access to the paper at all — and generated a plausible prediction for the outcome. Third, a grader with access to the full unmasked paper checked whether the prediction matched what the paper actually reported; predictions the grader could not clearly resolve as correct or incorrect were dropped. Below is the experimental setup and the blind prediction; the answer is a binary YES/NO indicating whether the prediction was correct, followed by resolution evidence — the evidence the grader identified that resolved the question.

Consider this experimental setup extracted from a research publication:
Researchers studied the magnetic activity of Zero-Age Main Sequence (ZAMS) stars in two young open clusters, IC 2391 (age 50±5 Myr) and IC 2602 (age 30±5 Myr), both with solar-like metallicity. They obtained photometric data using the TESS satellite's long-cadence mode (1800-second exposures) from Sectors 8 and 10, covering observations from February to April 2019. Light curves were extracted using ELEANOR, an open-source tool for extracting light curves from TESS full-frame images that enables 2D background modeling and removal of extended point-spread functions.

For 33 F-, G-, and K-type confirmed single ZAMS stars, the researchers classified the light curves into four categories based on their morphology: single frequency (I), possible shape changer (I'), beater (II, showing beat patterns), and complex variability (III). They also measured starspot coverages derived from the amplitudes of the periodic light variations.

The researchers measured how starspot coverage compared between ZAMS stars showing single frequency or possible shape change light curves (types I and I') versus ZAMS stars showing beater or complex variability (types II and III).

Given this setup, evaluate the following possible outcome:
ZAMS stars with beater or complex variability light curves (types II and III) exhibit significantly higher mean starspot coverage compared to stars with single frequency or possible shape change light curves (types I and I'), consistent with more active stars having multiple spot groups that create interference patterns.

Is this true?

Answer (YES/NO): NO